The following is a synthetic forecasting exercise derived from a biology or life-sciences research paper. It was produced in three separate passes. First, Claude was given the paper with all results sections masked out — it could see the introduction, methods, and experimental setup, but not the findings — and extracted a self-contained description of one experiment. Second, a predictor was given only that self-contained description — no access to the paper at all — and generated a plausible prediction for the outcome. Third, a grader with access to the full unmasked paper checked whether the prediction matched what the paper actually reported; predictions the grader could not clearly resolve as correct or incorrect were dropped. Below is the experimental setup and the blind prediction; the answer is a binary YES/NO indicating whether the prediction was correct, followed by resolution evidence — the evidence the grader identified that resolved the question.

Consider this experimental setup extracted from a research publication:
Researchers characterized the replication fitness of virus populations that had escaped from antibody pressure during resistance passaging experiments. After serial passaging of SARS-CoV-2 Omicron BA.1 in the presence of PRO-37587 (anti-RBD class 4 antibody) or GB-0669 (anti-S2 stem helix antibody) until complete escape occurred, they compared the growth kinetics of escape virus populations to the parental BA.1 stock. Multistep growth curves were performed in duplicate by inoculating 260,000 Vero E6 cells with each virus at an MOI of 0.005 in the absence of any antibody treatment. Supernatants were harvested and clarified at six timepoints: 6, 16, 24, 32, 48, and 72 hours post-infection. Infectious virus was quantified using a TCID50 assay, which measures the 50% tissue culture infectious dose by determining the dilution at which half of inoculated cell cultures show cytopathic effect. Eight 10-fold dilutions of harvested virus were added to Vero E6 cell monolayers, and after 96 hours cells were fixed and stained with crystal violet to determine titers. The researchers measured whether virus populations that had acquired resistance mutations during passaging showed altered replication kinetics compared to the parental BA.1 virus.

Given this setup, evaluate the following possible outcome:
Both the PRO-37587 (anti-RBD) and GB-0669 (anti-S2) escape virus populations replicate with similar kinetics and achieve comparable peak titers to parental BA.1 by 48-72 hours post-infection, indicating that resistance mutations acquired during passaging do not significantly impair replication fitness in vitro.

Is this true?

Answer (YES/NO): NO